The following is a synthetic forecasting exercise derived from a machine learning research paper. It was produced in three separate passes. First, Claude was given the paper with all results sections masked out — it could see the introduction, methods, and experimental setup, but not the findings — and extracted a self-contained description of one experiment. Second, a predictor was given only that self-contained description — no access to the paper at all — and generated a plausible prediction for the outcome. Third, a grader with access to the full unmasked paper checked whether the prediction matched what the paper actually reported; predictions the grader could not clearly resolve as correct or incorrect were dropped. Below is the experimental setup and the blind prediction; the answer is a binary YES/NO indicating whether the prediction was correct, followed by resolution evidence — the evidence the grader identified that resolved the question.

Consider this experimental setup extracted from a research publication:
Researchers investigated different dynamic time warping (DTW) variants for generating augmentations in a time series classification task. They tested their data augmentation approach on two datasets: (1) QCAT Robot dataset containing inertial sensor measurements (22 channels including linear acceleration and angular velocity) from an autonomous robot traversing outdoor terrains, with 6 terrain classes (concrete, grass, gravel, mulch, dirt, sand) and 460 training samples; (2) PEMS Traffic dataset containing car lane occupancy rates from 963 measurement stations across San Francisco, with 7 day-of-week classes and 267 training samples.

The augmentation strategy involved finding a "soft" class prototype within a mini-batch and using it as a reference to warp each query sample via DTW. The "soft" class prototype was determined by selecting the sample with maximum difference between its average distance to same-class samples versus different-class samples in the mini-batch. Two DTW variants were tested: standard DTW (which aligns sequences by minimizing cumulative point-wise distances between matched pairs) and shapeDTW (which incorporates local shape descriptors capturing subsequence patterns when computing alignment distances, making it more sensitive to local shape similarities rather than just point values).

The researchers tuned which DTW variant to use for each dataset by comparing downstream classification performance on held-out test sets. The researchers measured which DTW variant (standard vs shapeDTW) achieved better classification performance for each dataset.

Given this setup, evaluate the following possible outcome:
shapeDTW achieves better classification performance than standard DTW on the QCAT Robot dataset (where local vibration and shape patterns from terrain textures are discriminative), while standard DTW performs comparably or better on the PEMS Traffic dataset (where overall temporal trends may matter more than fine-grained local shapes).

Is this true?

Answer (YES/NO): YES